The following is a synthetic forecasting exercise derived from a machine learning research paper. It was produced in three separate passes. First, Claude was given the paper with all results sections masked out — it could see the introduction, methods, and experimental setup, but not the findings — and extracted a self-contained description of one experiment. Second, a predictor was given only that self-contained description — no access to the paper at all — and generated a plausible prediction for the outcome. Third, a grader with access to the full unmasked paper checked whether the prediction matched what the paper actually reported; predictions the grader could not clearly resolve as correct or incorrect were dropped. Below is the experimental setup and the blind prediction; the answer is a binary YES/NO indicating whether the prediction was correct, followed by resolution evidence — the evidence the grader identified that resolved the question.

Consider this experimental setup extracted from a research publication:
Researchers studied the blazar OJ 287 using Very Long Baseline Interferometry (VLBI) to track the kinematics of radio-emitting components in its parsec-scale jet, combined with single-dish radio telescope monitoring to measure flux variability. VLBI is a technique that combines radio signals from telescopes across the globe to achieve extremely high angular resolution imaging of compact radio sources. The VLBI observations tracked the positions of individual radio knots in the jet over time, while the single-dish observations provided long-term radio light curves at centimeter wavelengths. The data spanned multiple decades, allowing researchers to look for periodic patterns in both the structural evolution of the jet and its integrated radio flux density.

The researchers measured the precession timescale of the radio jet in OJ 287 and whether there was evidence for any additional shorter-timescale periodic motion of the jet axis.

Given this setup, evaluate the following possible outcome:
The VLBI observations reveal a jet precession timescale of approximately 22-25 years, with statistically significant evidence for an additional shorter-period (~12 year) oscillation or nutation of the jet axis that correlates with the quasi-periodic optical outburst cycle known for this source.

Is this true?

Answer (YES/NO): NO